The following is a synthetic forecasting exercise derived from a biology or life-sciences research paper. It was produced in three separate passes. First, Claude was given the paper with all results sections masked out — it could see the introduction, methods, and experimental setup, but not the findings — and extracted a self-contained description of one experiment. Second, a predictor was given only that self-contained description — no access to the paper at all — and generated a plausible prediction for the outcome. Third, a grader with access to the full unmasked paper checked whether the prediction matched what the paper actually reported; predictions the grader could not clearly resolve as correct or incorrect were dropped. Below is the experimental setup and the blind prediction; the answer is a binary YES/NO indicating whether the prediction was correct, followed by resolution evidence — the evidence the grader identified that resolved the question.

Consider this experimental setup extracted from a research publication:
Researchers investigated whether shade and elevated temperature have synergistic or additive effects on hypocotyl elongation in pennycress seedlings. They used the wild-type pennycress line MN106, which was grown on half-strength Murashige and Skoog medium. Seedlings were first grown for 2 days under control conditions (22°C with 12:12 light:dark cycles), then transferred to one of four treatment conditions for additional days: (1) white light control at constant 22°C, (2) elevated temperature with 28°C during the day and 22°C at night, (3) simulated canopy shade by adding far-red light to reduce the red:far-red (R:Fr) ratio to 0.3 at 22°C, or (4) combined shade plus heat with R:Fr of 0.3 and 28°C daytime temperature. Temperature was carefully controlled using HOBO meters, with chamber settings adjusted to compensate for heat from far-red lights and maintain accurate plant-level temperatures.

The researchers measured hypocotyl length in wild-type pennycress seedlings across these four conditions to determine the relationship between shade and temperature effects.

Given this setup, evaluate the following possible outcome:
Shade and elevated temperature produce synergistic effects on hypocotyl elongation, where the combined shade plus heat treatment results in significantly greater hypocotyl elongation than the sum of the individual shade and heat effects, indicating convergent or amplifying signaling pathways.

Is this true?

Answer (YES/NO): NO